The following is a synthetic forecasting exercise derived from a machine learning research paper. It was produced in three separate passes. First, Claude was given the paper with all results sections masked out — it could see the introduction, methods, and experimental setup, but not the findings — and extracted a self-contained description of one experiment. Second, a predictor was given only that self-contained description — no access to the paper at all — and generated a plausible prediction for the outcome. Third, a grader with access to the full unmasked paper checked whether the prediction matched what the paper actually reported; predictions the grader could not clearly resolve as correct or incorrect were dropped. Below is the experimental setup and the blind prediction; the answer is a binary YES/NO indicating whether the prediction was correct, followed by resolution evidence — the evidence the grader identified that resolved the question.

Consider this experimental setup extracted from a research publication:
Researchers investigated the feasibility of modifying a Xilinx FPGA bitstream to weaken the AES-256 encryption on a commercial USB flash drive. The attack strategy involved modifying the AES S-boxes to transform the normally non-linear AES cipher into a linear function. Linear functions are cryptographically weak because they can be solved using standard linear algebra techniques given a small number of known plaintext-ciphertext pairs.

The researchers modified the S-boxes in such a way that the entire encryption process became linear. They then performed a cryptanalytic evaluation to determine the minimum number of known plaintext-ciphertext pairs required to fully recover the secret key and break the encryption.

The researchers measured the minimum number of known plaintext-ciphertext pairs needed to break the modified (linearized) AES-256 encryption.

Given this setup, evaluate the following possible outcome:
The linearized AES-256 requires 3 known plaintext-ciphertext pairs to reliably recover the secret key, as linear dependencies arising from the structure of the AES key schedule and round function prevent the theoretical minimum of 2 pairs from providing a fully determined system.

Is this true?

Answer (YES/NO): NO